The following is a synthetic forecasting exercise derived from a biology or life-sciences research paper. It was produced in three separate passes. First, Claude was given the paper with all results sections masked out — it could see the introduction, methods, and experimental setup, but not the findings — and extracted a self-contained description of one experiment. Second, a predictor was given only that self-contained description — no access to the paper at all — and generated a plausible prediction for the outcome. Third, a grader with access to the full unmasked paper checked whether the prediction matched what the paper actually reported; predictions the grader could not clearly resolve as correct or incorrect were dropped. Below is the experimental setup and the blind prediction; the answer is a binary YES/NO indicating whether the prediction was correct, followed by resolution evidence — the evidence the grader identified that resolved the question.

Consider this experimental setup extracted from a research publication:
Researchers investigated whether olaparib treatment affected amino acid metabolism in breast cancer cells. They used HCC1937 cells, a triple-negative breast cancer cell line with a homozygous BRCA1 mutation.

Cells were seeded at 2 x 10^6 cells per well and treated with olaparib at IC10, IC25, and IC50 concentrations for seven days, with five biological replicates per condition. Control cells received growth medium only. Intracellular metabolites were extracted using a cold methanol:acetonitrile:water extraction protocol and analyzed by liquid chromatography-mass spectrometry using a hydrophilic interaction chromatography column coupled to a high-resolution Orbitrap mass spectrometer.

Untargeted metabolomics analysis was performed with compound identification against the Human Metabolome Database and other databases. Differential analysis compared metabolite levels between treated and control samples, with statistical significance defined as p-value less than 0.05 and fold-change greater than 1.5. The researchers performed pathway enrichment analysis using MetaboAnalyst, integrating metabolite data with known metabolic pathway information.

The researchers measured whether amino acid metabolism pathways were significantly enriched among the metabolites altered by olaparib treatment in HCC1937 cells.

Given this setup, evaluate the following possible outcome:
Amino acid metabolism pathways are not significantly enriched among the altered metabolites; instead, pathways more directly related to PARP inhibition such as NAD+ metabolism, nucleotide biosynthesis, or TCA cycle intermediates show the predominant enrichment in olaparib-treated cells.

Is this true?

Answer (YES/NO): NO